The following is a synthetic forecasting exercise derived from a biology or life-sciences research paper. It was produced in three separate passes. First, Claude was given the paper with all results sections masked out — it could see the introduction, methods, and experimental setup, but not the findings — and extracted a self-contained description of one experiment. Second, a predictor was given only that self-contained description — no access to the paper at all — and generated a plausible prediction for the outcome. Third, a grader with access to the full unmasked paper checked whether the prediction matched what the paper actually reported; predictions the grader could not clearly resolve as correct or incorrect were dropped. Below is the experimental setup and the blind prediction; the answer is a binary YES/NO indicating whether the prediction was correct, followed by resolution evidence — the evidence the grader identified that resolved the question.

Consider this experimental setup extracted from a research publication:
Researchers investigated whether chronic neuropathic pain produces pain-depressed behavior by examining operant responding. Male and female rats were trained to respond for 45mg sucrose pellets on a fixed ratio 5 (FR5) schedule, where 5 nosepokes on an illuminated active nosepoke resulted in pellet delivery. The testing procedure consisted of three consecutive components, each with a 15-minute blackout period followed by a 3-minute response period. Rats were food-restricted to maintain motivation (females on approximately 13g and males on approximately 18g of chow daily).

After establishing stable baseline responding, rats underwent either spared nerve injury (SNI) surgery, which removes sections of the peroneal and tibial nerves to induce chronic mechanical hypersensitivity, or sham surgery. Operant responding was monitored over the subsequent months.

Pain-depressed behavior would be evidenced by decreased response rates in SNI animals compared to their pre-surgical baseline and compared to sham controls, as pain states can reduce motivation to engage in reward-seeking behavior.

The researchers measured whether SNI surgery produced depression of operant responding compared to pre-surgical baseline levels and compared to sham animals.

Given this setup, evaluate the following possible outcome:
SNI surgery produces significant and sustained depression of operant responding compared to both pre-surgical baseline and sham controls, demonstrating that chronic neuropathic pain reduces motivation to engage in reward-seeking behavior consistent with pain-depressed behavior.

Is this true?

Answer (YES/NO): NO